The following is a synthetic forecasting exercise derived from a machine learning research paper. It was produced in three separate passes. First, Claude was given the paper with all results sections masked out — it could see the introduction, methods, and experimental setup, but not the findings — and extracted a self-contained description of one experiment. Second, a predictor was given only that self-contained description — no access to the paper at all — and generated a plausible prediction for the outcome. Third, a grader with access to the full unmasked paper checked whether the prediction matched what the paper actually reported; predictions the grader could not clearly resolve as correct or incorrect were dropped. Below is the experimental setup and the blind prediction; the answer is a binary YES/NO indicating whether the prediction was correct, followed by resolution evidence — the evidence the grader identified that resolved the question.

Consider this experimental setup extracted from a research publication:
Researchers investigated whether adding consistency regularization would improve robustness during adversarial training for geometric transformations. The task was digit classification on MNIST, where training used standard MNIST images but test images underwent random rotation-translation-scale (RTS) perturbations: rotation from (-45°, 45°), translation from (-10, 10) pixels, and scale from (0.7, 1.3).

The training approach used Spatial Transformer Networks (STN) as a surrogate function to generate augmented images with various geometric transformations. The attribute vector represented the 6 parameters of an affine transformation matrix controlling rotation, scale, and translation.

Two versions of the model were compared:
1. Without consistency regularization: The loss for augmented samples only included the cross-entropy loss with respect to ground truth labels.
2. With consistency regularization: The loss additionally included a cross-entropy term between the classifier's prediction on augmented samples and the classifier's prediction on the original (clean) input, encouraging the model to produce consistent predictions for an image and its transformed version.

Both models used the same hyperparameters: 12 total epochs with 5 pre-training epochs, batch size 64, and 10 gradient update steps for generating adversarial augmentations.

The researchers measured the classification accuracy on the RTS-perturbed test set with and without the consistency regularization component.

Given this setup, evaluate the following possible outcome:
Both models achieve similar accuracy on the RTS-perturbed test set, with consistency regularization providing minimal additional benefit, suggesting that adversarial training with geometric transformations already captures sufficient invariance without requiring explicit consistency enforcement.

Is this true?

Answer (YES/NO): NO